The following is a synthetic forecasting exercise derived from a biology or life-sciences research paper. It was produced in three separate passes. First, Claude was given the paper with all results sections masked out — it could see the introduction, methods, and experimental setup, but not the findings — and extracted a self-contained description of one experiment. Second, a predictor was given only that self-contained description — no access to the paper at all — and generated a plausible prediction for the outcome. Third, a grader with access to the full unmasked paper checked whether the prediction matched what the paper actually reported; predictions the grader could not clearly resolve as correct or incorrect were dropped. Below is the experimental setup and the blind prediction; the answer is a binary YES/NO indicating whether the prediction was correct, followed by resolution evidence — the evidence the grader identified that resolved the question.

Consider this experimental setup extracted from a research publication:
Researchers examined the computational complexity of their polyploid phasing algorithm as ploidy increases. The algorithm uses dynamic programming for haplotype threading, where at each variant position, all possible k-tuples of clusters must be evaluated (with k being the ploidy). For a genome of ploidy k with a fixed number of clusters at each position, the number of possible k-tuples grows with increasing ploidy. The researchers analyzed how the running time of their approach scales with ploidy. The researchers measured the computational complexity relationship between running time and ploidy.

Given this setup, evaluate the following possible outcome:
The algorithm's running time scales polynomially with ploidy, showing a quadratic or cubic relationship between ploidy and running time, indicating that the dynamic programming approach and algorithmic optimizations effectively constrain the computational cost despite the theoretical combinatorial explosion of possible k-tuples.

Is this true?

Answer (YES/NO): NO